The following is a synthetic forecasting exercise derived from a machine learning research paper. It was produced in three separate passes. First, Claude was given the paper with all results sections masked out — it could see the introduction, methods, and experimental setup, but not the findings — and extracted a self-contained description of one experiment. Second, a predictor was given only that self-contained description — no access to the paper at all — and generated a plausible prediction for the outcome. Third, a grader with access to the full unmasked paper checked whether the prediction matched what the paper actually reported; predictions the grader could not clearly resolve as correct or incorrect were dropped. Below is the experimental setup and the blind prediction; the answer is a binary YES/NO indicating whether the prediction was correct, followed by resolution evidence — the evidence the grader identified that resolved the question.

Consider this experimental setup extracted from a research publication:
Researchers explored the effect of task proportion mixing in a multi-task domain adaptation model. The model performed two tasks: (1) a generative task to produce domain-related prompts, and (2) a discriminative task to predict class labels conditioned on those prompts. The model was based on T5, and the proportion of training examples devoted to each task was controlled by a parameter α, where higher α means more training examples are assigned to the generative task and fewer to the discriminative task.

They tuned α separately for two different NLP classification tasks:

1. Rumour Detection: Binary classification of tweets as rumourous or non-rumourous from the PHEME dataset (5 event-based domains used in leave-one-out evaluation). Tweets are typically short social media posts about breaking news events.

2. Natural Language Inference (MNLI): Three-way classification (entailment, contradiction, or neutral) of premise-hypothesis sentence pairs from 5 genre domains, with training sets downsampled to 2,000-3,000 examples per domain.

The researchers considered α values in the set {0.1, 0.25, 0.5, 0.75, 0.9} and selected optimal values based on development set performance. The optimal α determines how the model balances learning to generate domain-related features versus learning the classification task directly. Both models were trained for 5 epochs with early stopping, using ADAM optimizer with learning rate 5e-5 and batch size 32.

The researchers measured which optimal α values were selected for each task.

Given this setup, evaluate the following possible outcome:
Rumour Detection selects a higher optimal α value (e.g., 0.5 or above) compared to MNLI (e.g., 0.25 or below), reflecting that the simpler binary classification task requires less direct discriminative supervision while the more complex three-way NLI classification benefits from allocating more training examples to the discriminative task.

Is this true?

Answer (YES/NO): YES